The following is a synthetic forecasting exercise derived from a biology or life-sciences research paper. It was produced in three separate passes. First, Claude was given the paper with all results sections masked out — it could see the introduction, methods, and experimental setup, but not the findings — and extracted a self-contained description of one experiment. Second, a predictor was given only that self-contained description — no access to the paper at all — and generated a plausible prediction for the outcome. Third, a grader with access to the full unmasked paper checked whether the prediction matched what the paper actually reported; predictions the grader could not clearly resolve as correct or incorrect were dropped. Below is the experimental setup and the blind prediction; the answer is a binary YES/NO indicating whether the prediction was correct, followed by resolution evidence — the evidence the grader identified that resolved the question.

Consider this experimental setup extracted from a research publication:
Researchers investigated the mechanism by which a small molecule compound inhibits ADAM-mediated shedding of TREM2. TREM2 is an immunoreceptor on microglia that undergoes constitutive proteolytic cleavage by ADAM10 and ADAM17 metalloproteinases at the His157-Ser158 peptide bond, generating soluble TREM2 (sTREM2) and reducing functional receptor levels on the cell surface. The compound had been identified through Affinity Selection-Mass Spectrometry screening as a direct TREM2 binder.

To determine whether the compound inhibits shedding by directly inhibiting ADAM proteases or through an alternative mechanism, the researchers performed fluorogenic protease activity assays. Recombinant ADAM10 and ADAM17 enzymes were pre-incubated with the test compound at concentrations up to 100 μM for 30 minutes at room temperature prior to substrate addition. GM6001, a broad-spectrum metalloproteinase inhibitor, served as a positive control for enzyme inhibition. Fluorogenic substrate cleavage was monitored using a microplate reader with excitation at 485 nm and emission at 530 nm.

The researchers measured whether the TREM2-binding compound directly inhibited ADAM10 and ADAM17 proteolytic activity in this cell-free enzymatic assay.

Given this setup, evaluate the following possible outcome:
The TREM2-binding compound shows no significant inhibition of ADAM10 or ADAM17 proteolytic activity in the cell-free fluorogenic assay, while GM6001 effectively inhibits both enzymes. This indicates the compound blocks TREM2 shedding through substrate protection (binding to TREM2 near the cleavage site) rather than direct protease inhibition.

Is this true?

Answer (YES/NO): YES